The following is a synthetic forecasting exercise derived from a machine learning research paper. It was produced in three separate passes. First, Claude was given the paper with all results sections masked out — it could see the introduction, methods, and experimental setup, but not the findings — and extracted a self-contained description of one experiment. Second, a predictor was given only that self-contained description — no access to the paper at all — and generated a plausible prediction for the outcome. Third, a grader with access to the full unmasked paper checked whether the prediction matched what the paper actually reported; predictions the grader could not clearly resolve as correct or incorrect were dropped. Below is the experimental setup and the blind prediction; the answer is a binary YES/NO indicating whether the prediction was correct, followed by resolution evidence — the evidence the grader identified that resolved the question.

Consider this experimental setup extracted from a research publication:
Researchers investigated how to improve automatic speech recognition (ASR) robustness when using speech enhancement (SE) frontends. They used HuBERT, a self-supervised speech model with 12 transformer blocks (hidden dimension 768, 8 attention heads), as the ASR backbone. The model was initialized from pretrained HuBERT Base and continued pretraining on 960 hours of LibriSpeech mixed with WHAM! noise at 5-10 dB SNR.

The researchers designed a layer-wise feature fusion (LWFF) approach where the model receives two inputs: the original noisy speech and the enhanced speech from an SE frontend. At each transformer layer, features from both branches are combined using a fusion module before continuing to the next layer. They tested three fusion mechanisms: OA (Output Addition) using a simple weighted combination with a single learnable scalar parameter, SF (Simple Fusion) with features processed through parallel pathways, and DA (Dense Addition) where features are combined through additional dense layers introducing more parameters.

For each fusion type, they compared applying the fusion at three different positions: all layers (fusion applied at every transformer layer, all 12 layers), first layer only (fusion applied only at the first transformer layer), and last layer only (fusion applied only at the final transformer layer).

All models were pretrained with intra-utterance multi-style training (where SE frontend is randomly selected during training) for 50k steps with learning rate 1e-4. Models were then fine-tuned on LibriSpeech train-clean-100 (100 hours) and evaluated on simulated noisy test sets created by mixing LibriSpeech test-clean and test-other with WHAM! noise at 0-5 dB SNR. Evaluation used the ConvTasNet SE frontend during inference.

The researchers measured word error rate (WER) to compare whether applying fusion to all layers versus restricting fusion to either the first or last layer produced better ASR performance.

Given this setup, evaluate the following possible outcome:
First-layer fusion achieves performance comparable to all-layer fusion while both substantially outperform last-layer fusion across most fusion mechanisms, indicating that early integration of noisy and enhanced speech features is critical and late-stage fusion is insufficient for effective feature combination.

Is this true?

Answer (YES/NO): NO